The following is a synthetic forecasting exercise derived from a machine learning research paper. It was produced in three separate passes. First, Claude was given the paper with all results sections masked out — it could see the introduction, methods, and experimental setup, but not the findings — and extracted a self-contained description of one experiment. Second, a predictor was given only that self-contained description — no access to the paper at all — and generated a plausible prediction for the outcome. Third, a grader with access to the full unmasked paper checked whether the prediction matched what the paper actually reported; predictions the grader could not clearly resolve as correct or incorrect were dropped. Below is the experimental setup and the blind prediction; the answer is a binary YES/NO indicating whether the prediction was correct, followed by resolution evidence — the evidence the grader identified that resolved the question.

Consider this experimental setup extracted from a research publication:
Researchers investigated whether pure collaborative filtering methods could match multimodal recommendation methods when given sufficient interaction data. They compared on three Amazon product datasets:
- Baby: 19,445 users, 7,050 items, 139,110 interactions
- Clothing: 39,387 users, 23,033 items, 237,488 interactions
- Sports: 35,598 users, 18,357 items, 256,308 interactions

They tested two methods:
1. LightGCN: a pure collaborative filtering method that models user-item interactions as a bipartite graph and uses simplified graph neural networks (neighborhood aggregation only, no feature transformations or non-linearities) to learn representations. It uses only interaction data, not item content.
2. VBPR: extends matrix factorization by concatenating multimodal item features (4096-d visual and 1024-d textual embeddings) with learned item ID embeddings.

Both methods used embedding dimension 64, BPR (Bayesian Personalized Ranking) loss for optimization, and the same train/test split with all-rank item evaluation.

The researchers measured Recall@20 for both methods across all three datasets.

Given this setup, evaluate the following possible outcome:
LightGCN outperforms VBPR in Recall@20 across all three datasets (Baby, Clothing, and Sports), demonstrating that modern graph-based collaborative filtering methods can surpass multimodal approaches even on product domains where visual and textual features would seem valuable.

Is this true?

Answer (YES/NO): NO